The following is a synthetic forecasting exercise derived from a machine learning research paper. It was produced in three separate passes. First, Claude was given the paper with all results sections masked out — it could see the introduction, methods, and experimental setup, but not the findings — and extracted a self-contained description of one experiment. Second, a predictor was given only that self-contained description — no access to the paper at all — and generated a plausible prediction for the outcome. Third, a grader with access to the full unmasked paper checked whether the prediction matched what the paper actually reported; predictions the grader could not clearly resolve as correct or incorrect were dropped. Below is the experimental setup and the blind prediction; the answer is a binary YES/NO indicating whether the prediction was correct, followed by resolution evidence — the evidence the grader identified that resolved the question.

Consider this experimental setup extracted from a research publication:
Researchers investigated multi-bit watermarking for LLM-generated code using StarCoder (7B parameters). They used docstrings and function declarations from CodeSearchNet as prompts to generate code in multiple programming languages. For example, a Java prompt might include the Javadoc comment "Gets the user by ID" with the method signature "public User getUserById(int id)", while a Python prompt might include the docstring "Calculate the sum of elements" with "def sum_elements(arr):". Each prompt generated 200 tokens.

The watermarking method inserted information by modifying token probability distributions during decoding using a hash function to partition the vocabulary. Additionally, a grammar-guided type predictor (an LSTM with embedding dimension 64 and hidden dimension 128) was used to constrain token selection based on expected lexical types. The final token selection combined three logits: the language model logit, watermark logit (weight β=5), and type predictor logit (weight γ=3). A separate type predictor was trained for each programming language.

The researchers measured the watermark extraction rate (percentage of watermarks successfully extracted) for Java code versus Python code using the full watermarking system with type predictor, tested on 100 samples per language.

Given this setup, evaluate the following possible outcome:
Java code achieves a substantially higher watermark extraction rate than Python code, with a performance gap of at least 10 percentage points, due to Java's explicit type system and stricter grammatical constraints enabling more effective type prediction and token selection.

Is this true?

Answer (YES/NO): NO